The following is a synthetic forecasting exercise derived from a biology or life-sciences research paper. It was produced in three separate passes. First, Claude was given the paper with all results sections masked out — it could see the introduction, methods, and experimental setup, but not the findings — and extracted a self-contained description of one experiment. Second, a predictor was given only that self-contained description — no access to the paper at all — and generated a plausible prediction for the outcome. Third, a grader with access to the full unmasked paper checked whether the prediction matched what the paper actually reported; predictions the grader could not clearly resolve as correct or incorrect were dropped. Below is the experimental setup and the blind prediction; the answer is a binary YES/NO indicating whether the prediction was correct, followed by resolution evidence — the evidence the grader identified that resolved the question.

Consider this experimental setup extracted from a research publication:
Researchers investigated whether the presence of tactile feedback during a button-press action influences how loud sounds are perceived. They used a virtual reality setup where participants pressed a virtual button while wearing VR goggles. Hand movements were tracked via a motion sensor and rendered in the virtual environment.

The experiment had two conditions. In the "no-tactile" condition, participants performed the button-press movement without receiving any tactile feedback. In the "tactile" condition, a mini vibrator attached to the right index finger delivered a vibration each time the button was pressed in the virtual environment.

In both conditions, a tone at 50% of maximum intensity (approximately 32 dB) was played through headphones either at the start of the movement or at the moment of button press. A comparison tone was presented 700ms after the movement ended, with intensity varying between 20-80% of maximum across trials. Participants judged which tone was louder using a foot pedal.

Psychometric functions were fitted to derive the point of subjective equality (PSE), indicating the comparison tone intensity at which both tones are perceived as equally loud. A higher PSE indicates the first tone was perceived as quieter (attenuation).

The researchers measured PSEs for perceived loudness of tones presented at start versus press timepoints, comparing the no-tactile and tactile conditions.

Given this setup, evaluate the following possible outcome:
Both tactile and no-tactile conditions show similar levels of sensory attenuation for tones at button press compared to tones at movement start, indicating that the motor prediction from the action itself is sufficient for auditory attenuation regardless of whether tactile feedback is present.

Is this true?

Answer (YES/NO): NO